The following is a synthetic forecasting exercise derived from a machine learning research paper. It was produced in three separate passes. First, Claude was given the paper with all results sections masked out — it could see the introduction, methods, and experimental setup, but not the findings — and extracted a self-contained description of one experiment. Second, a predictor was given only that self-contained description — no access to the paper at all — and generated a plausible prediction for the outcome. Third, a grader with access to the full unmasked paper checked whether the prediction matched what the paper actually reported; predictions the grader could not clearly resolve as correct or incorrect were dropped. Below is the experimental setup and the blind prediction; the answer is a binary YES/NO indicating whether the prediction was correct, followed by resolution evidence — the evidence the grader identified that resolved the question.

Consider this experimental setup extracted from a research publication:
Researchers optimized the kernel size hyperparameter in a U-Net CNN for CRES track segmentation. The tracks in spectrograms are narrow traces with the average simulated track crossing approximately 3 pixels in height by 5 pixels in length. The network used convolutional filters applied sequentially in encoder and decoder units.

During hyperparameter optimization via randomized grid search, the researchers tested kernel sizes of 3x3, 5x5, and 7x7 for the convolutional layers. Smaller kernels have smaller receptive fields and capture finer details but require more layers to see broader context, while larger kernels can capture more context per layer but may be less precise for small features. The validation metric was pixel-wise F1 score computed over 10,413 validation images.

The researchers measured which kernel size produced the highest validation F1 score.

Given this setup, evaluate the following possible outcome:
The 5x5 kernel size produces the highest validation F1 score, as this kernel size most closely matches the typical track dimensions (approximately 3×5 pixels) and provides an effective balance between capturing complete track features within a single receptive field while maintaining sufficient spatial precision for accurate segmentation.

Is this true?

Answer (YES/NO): NO